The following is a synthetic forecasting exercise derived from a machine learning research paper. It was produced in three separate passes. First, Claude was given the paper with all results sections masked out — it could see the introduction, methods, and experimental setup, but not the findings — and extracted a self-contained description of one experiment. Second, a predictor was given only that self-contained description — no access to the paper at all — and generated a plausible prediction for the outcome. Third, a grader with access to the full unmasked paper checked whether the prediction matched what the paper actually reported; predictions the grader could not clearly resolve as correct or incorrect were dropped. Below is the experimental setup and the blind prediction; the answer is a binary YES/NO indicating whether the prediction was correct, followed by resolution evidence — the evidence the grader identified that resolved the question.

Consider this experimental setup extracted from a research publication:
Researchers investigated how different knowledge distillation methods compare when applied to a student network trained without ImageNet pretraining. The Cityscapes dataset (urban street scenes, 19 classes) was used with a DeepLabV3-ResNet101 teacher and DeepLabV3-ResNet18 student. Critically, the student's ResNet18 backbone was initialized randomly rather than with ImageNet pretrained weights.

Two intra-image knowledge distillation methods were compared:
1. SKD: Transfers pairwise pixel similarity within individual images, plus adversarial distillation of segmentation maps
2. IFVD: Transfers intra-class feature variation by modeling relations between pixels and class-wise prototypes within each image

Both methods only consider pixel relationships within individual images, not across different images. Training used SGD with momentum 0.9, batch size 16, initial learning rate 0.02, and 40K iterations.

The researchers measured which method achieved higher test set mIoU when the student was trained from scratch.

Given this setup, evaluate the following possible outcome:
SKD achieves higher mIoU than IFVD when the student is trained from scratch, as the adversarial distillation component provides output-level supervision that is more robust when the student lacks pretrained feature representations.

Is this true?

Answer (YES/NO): YES